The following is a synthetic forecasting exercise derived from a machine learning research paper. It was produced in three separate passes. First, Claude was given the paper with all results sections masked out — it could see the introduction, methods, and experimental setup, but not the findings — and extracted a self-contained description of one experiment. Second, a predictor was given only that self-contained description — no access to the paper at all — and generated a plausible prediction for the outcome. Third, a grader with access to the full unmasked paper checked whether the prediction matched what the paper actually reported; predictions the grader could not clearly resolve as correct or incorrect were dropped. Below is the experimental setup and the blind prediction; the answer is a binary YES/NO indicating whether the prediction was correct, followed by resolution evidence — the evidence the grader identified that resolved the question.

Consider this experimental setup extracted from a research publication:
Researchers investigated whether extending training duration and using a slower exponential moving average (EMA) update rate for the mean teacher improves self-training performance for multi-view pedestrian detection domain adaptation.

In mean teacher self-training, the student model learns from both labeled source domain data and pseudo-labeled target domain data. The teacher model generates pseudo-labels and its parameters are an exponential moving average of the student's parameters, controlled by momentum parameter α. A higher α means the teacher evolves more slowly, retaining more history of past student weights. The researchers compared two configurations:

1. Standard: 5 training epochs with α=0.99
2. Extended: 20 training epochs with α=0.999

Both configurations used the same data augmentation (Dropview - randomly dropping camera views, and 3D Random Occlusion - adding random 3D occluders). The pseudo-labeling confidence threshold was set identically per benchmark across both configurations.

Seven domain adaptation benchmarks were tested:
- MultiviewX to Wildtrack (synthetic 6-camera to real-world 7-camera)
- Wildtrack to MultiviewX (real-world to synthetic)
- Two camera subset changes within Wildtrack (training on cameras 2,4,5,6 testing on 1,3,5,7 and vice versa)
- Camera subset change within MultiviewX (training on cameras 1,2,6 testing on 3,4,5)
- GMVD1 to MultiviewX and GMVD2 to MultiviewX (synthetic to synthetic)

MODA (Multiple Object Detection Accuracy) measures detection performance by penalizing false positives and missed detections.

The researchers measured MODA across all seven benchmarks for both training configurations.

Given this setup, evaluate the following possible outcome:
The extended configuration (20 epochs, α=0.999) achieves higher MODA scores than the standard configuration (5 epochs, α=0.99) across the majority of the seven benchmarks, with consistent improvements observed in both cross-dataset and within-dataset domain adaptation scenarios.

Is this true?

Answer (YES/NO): NO